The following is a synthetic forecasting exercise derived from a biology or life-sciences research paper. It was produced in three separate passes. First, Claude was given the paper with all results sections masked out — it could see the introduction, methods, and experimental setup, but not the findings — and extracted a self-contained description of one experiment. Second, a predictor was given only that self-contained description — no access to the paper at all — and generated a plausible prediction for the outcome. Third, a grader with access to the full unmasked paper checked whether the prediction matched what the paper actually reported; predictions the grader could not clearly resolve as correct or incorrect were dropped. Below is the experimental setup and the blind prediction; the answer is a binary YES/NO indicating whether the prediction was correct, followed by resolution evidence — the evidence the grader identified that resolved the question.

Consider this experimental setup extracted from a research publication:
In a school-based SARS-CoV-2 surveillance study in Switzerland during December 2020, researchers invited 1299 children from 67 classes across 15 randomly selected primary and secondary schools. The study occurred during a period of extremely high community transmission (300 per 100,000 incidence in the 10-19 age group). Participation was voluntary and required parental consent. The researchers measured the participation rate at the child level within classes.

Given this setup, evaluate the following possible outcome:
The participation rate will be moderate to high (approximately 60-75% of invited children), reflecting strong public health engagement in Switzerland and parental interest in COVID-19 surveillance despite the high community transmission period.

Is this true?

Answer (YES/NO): NO